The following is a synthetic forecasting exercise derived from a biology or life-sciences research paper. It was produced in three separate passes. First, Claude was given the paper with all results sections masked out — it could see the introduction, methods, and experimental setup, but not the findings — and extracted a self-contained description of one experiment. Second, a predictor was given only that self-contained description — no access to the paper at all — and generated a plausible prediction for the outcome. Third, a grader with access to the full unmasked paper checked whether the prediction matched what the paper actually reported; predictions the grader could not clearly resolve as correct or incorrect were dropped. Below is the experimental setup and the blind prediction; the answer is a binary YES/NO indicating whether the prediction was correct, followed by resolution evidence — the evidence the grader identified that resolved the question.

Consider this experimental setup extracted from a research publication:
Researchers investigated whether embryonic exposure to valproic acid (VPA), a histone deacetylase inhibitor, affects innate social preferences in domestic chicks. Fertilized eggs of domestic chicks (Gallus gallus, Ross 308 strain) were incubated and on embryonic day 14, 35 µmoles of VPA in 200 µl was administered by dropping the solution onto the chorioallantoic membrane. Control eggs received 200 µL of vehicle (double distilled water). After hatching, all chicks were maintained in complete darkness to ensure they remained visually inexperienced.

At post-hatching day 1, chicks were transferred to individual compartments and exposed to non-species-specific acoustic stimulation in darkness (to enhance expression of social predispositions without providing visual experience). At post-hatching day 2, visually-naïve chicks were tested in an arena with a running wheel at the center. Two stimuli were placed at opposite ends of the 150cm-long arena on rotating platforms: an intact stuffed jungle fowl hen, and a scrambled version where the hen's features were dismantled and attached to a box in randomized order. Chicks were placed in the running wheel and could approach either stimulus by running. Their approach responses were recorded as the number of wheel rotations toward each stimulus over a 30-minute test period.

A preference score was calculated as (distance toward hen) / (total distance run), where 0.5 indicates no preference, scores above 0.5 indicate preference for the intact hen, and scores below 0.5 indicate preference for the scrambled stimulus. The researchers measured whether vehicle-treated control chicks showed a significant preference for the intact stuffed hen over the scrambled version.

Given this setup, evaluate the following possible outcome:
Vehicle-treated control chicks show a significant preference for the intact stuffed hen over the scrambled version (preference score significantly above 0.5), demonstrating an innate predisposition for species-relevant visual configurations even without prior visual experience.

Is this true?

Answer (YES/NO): YES